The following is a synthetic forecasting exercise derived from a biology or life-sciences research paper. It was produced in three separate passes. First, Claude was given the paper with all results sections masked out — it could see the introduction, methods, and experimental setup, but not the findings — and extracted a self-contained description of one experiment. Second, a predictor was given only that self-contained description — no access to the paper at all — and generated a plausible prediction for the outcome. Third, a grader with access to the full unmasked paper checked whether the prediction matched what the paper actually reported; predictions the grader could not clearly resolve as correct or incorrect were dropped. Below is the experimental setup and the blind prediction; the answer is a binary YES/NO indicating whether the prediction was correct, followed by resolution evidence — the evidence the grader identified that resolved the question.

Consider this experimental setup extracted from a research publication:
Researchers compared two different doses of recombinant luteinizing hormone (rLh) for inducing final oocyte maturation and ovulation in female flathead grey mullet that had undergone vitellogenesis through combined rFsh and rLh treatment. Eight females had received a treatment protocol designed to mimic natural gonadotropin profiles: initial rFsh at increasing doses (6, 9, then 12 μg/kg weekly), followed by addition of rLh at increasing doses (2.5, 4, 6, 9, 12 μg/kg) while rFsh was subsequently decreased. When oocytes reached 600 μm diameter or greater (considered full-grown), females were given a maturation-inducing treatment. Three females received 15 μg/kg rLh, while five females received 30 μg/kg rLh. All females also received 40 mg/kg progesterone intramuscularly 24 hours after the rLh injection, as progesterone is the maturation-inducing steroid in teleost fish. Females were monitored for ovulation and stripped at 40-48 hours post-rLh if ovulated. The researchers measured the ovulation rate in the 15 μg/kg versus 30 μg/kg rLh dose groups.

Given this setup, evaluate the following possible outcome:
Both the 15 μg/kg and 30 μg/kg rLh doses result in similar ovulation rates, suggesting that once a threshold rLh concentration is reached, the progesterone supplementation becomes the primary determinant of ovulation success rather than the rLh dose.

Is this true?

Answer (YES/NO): NO